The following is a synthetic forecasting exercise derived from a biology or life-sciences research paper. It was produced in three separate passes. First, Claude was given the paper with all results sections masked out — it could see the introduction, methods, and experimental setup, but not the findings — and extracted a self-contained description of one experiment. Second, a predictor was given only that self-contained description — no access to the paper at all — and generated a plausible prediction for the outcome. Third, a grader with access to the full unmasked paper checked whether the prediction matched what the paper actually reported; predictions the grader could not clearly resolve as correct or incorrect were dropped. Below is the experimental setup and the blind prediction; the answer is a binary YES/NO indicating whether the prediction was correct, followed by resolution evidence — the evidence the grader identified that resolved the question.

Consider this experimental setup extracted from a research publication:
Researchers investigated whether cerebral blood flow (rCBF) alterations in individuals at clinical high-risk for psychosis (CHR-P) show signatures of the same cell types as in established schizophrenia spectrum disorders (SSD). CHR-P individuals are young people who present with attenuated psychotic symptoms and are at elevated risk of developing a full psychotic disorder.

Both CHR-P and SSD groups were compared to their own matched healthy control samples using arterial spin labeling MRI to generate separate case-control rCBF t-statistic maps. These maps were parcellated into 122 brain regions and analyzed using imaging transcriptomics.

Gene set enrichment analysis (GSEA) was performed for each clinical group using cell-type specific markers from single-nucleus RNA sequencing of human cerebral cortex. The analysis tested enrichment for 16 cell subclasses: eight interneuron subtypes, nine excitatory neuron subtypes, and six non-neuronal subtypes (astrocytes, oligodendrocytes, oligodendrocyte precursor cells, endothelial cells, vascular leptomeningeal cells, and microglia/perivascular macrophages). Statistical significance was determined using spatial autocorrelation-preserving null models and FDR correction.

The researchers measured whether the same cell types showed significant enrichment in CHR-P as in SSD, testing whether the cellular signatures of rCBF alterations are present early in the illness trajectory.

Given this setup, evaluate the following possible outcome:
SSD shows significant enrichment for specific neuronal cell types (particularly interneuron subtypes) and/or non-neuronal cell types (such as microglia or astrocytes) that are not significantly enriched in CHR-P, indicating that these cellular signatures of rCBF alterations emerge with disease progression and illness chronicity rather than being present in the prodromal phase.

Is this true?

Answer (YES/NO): NO